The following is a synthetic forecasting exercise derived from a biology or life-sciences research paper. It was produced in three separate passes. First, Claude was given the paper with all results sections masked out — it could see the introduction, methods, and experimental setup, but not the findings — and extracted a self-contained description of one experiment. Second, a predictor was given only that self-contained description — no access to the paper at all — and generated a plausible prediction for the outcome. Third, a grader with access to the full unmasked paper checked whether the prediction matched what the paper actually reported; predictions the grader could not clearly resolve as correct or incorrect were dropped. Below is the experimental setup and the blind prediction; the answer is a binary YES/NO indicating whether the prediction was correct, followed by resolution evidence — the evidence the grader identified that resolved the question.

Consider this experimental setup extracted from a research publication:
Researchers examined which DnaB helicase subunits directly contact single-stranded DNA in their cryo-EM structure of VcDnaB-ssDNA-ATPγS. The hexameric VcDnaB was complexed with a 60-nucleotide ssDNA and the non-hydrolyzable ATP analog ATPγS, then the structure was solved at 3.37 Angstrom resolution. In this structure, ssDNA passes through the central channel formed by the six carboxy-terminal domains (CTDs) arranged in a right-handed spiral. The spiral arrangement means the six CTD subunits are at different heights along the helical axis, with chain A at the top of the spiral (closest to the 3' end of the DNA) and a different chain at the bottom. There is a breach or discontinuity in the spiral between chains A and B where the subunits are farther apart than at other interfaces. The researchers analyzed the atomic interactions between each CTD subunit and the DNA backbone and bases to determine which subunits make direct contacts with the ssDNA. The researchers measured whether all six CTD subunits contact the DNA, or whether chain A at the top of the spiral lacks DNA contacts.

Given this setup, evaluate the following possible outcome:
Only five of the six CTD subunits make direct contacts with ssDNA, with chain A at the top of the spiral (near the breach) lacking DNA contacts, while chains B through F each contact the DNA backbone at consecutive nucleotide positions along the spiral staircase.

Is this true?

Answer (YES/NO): YES